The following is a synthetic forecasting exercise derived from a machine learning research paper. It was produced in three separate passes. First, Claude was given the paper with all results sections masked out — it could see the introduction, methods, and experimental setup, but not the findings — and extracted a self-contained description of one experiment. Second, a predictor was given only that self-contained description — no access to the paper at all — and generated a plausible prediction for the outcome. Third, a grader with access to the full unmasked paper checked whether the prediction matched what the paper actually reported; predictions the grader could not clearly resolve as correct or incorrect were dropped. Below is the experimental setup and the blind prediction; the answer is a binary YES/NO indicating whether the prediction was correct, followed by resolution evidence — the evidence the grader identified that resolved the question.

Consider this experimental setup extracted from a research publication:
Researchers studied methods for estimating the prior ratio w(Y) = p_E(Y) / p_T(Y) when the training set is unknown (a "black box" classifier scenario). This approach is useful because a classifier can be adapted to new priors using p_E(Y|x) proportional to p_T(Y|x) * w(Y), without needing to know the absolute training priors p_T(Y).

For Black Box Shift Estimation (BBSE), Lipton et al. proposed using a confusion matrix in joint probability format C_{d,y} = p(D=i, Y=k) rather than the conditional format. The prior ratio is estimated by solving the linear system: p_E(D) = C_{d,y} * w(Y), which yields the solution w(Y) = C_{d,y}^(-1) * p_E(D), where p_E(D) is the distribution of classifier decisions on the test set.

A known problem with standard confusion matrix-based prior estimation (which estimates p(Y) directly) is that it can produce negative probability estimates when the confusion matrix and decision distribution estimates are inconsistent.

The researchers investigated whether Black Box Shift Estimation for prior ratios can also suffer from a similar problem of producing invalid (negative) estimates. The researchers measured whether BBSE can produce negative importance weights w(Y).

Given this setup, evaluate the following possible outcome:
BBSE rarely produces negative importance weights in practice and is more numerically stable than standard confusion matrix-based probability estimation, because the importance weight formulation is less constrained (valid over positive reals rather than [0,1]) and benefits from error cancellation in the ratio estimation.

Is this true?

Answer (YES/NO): NO